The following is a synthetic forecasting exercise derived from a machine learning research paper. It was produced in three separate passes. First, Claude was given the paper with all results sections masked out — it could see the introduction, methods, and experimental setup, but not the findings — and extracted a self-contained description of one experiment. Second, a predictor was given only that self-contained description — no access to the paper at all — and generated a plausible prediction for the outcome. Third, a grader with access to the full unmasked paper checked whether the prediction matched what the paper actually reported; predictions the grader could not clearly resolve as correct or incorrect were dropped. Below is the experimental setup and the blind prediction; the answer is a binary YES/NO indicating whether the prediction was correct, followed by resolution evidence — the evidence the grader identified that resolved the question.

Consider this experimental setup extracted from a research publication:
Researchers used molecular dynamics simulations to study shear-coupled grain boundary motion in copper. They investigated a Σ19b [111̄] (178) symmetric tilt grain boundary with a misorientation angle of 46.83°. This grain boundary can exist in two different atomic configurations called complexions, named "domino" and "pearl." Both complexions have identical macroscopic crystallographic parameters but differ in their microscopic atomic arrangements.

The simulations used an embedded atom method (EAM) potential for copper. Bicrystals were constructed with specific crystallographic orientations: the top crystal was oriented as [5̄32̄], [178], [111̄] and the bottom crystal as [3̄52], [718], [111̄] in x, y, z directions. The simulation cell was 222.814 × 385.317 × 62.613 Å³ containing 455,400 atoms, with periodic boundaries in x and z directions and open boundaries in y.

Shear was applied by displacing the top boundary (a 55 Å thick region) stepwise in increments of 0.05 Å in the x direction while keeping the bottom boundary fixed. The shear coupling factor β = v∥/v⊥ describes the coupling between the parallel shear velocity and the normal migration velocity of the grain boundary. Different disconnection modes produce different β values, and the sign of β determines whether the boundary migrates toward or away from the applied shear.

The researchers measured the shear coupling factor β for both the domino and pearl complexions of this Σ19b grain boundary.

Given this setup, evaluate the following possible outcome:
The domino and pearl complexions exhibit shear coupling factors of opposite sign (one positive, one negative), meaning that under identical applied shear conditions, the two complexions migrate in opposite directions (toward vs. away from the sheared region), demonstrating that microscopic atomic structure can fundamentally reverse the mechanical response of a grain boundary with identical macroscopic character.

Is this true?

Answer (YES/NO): NO